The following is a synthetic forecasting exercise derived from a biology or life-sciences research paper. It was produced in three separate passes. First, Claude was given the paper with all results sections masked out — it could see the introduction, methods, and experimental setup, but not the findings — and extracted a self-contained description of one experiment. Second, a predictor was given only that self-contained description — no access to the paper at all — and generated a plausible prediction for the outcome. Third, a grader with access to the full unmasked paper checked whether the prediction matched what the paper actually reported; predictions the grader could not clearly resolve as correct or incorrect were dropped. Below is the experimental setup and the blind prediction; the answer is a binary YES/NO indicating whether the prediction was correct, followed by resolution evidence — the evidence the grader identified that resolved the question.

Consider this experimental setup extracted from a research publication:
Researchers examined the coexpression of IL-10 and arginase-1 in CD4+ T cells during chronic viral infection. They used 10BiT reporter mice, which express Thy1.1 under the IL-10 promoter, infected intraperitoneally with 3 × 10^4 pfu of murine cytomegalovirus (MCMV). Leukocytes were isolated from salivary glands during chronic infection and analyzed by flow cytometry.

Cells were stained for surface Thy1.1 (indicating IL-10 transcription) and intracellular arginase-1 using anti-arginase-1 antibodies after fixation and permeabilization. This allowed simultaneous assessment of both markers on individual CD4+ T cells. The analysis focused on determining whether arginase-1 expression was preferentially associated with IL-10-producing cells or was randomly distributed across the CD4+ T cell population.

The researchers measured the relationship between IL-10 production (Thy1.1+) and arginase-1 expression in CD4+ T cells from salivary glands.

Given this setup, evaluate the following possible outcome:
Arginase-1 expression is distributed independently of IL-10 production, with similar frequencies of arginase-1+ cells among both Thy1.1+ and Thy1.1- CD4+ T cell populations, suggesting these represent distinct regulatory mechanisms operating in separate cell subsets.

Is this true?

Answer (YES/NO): NO